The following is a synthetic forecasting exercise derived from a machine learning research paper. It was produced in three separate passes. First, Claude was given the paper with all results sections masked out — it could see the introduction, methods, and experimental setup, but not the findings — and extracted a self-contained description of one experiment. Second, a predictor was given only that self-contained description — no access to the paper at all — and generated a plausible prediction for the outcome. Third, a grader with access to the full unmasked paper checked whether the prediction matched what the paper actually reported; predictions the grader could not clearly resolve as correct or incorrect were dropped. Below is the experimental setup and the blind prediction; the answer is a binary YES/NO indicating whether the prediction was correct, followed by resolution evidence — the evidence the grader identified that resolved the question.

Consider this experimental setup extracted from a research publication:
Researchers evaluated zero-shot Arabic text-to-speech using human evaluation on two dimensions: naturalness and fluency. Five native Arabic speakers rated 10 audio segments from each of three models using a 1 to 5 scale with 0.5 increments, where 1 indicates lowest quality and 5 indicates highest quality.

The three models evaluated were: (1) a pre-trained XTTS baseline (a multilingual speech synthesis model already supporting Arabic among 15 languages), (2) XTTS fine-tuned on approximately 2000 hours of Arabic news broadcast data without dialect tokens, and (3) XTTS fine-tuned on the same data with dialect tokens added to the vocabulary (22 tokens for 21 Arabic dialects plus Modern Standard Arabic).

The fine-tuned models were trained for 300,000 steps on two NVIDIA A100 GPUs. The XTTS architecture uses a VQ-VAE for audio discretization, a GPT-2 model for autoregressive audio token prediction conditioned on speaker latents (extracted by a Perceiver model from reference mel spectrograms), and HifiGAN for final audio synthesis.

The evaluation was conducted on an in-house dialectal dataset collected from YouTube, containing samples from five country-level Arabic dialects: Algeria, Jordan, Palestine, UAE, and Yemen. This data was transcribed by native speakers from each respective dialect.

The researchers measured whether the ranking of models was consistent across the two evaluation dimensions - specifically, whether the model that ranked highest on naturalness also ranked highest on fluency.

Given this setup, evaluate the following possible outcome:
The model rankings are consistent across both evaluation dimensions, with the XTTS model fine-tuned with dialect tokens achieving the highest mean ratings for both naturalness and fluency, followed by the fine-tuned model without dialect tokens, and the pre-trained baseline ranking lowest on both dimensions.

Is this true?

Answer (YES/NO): NO